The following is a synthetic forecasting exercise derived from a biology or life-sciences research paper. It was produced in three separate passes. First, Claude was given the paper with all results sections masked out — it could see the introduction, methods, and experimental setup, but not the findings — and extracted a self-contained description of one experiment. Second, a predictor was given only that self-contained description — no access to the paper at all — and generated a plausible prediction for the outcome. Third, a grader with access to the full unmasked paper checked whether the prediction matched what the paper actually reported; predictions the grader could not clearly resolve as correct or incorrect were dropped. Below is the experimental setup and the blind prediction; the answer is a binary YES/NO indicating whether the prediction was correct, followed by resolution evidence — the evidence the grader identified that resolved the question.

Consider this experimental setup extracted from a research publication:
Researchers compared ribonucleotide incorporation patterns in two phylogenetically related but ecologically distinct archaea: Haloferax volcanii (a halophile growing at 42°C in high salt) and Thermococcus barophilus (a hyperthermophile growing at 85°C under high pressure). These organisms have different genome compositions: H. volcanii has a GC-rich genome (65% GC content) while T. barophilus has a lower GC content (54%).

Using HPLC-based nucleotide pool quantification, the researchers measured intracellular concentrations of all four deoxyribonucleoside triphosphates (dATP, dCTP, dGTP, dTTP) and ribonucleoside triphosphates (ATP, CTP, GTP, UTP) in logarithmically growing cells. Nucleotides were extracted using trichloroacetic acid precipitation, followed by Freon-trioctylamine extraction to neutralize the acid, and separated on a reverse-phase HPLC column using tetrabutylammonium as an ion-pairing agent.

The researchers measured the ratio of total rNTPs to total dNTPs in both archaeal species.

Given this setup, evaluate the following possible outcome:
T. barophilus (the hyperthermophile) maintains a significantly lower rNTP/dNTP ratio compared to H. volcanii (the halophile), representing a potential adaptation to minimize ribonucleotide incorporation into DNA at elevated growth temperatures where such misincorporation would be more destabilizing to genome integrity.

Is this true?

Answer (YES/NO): YES